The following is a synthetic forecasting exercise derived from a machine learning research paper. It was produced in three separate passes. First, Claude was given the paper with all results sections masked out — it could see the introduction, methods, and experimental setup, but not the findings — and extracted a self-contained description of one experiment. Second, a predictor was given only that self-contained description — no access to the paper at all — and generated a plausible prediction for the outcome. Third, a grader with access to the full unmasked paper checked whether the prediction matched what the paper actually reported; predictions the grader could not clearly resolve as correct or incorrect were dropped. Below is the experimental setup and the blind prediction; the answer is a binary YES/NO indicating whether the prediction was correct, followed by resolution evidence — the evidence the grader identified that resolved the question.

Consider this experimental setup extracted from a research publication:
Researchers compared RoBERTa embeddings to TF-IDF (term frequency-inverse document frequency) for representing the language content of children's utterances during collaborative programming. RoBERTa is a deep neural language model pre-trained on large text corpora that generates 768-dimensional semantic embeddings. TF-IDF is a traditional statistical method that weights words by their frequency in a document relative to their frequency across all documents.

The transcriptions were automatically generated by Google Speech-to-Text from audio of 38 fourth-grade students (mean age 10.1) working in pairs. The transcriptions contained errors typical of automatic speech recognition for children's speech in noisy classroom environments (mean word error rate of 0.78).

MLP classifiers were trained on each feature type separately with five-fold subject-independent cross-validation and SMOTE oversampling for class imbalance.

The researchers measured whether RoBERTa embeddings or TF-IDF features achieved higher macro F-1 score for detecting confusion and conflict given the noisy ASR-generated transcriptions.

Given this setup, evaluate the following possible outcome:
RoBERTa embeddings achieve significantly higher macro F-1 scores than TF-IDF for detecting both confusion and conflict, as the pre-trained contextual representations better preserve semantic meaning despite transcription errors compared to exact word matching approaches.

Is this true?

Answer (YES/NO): NO